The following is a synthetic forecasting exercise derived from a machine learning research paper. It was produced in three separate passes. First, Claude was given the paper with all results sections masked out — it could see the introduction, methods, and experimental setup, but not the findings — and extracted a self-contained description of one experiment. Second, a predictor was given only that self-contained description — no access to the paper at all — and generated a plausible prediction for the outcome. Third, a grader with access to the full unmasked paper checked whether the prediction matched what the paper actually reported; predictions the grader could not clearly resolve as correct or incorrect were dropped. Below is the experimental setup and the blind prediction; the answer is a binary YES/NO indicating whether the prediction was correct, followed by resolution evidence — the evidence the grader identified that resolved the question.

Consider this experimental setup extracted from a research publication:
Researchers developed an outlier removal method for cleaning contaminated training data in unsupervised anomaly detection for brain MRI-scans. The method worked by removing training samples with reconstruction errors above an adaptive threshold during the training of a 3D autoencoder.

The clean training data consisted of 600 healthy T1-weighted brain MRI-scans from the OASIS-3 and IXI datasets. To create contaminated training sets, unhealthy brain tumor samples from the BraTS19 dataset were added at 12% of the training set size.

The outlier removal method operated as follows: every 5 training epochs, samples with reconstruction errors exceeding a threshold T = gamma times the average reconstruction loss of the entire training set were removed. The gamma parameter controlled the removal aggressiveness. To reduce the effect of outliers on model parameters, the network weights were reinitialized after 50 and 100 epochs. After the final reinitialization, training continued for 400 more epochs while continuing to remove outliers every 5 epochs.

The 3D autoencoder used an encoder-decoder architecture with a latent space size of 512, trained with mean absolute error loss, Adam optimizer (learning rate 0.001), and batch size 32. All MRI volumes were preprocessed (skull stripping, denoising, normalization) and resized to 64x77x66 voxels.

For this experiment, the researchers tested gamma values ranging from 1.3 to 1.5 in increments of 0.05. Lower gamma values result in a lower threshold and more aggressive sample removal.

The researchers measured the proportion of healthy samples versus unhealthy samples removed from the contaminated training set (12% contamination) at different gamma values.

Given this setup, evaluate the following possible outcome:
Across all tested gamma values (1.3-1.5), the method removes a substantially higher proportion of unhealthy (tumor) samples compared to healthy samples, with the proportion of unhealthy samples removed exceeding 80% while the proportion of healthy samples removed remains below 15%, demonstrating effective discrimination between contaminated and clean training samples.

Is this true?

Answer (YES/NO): NO